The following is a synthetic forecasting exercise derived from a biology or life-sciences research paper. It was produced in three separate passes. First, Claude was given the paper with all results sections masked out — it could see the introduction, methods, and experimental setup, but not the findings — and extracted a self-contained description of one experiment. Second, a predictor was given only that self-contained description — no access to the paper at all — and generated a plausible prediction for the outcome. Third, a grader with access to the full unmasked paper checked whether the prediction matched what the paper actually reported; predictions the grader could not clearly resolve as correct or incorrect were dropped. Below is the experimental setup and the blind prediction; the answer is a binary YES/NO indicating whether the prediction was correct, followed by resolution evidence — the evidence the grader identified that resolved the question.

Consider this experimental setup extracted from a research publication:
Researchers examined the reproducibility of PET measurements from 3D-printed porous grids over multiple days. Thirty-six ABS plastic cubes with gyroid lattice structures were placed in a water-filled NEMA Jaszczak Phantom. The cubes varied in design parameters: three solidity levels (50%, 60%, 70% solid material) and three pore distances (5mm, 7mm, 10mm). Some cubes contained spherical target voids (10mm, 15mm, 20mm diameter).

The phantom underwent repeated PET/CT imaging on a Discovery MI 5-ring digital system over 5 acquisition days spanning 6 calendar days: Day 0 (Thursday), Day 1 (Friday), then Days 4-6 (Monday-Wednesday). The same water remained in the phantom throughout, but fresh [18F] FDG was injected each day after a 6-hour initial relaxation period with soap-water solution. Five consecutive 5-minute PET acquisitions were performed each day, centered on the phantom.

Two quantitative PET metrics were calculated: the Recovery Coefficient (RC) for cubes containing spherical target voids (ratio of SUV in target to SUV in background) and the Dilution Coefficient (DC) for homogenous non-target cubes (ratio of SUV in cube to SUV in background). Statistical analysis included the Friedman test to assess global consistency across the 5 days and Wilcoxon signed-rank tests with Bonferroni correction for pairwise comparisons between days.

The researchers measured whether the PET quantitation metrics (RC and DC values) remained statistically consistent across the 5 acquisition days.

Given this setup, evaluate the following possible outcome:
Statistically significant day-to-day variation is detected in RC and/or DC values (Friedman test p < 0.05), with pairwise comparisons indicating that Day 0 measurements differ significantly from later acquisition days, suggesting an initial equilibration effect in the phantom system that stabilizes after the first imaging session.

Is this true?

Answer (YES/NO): NO